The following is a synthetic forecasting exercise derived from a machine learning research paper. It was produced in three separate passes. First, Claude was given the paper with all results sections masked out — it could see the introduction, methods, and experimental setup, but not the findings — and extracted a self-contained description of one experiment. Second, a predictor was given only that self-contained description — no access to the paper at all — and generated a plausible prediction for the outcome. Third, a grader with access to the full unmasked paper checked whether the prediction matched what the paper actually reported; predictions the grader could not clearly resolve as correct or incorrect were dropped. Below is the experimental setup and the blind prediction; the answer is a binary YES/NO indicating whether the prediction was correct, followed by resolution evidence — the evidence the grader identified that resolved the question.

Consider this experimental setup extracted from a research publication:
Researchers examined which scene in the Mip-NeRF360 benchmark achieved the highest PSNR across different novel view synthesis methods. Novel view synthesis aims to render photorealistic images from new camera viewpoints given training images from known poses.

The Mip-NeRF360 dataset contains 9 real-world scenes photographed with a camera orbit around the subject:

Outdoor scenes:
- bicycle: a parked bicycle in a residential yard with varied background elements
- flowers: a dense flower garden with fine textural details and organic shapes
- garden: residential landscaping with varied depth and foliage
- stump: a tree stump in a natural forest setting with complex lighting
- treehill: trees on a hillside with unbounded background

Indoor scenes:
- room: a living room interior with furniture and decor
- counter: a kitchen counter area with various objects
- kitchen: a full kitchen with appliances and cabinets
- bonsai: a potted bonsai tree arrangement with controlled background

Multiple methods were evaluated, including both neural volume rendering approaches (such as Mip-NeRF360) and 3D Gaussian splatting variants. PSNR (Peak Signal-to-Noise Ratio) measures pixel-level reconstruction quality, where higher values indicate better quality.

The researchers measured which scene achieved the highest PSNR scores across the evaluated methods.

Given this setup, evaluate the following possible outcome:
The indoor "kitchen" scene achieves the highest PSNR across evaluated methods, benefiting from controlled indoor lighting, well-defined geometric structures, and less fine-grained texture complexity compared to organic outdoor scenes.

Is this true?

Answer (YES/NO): NO